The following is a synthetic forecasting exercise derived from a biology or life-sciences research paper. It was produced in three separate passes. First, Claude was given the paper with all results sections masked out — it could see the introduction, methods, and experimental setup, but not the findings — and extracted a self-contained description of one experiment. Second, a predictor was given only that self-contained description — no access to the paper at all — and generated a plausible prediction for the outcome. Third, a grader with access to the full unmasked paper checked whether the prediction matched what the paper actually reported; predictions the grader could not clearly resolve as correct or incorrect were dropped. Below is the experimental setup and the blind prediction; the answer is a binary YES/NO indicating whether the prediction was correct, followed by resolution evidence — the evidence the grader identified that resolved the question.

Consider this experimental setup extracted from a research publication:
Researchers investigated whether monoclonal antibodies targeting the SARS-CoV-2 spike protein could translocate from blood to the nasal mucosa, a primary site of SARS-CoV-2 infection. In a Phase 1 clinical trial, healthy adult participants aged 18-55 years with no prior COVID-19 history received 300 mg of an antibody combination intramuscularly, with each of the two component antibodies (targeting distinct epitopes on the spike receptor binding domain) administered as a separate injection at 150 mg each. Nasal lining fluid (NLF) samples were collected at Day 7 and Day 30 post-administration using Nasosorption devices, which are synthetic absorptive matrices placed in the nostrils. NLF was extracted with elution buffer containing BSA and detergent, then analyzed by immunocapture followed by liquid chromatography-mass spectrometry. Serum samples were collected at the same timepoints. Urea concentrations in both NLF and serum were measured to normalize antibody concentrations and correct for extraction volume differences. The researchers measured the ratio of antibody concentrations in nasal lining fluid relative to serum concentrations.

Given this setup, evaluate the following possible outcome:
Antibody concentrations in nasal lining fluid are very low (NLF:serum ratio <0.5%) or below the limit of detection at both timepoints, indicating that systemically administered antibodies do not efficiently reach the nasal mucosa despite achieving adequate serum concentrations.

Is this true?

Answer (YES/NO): NO